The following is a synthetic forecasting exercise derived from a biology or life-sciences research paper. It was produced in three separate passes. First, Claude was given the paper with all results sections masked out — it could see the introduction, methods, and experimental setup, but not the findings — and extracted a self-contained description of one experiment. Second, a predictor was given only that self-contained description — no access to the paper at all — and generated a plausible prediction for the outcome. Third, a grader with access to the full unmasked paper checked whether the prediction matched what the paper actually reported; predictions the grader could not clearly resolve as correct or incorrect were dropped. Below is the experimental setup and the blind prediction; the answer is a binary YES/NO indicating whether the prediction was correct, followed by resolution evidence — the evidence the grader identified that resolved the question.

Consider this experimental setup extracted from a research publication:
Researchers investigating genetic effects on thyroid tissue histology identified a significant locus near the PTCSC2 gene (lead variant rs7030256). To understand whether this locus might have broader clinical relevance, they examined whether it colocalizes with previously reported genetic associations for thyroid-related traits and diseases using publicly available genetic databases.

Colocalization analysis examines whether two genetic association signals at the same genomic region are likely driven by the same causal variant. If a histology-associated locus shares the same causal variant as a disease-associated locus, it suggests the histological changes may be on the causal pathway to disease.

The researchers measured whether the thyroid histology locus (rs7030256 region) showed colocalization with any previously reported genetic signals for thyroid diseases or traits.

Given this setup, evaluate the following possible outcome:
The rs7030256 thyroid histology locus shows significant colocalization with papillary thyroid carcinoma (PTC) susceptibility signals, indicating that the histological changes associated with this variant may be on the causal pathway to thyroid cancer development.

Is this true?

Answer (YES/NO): NO